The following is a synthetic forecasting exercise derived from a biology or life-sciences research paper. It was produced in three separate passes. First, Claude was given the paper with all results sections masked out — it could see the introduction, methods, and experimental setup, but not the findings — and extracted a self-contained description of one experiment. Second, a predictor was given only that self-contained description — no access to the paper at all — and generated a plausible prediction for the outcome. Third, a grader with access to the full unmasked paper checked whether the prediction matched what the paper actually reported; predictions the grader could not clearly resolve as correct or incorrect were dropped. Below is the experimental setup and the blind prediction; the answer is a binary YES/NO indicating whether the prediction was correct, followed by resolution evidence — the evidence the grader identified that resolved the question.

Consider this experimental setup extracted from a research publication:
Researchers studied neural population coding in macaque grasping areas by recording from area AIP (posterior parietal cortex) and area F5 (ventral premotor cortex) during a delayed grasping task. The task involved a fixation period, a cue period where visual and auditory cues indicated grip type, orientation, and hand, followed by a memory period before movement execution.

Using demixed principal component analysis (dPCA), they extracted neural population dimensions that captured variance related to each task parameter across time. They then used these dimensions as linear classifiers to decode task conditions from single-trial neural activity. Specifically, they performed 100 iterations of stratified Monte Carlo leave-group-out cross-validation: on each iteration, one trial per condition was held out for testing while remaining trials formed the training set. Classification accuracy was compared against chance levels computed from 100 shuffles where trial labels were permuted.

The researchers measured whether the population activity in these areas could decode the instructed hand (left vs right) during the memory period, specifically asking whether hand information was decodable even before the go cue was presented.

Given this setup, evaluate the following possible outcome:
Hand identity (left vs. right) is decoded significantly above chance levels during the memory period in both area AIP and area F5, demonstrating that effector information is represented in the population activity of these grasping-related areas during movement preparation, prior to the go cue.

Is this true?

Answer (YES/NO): NO